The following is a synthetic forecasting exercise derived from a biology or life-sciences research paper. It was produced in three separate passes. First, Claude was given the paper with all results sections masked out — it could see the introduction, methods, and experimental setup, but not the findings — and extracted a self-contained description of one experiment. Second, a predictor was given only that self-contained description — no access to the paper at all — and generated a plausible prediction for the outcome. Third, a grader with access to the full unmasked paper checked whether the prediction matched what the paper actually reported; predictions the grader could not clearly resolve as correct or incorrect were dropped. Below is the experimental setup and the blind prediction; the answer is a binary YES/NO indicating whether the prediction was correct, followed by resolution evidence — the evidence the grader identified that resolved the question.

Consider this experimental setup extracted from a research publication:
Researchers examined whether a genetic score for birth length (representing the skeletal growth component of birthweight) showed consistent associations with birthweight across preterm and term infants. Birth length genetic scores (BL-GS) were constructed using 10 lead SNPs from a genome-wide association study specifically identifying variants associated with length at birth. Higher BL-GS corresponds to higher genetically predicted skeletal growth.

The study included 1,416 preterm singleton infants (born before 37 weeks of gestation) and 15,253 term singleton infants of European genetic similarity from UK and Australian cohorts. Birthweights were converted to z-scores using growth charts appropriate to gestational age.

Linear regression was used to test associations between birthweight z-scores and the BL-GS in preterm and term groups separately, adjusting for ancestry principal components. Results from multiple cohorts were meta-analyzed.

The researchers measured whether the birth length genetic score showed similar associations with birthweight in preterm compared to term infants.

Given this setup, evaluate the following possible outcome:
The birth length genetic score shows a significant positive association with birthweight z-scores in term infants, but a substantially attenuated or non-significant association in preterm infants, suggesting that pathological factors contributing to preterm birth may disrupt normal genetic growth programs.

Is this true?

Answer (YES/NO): NO